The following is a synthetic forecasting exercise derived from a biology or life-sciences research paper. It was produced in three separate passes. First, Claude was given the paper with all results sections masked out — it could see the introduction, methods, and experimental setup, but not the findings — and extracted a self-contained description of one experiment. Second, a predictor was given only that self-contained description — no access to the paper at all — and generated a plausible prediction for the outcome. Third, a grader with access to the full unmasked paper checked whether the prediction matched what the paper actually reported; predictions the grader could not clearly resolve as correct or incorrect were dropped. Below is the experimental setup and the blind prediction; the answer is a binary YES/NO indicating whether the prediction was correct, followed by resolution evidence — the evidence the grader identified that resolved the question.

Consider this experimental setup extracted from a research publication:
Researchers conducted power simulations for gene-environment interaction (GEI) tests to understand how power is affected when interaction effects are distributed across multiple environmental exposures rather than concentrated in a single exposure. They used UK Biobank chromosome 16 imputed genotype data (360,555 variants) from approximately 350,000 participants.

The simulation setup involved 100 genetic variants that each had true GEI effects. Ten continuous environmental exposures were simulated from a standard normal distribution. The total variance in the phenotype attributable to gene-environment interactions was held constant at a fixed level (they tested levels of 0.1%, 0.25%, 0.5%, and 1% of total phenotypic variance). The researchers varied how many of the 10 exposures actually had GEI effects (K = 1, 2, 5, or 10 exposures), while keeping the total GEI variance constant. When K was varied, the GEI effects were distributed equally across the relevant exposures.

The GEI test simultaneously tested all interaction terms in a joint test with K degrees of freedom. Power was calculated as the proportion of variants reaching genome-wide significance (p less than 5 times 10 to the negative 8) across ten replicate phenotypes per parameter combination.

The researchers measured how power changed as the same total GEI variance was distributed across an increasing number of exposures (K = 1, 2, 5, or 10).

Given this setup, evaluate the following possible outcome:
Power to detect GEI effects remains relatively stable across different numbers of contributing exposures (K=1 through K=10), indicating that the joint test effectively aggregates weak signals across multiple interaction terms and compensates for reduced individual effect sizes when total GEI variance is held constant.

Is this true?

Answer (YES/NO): NO